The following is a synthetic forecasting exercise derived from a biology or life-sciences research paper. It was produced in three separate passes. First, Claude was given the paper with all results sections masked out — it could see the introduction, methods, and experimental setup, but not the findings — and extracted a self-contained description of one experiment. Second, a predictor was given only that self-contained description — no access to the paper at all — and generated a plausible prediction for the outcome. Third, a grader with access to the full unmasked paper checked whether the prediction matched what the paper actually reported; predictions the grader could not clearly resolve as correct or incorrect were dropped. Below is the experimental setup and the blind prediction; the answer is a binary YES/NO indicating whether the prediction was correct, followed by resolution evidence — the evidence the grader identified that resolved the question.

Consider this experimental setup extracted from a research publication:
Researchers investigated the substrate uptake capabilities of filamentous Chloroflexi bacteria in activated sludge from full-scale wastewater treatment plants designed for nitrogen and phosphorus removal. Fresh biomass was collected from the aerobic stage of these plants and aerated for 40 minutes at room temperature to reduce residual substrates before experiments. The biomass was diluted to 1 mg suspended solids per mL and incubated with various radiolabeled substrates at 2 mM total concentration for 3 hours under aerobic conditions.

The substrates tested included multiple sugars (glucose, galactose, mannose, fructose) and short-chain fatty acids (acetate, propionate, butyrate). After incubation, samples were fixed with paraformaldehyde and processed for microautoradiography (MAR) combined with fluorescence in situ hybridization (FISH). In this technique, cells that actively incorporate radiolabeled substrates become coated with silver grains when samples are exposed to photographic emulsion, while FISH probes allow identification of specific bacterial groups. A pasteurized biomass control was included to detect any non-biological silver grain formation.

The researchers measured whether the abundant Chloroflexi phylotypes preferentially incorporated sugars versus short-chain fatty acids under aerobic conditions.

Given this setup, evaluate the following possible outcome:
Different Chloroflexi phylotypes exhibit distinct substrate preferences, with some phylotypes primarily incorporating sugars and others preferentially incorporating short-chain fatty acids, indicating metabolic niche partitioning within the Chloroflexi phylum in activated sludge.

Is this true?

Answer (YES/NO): NO